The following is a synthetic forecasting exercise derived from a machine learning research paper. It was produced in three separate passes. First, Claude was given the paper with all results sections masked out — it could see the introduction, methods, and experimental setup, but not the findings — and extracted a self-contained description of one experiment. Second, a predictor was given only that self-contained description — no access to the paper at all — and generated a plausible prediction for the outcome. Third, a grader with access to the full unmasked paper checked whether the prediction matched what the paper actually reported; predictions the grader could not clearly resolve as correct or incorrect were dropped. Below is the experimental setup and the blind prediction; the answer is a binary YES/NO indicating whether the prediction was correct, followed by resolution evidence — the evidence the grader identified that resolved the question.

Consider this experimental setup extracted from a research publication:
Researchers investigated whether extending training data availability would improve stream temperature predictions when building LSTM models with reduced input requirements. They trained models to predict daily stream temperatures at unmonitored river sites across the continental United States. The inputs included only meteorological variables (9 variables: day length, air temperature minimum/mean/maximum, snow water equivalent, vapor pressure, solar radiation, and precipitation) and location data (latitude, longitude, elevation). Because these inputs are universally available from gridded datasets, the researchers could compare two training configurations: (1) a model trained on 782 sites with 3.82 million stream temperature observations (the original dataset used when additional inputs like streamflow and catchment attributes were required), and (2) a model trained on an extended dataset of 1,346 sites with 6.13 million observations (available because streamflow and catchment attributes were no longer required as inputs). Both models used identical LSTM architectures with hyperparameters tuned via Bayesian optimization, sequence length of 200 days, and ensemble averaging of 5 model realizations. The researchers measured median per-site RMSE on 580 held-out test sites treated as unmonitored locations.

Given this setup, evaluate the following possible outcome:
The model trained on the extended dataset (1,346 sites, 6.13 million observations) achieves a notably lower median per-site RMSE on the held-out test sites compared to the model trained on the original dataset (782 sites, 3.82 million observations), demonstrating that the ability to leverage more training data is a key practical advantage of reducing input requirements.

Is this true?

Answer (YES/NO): NO